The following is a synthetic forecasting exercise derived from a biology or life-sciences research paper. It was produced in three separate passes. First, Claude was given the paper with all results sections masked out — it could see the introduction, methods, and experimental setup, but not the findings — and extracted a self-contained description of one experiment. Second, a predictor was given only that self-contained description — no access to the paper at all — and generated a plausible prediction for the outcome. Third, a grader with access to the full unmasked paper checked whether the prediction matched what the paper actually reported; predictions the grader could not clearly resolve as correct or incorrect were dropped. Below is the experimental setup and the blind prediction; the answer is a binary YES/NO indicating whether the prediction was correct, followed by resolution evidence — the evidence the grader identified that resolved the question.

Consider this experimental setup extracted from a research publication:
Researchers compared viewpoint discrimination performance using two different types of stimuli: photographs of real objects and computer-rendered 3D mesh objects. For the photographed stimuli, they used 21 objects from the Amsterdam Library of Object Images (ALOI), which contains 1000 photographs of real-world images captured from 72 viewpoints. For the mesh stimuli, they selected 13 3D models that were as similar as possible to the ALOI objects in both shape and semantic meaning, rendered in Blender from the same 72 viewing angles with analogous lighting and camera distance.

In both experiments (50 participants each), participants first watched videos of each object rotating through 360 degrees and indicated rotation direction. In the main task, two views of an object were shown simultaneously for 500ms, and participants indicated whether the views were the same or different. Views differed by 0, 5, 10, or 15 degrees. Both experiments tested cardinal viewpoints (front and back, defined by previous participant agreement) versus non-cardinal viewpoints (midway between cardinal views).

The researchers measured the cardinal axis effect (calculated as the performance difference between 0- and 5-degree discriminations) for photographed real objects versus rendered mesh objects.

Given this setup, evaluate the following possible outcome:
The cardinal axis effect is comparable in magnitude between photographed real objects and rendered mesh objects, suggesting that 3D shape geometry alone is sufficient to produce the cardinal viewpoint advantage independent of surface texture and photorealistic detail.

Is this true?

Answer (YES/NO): YES